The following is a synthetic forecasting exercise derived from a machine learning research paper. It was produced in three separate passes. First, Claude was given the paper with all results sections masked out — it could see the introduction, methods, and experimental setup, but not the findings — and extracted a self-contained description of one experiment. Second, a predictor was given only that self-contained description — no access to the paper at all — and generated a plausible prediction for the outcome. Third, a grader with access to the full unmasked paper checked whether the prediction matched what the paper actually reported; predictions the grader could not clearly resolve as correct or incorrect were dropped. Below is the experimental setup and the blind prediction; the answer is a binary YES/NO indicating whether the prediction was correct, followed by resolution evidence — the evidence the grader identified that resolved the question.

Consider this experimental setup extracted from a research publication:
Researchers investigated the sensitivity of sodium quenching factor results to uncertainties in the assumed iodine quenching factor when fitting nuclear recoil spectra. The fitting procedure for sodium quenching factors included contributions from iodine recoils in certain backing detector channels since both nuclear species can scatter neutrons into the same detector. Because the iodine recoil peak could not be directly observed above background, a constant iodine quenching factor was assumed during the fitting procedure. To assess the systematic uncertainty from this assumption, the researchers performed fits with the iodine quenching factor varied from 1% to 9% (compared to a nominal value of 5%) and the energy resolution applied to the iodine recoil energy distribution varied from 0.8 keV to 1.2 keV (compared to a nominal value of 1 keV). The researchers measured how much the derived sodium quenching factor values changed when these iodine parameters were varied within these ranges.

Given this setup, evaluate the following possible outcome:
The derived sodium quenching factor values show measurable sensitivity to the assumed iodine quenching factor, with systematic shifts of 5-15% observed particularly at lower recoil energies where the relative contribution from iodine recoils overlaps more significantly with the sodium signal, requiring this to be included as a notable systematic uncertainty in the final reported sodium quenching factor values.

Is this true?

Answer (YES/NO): NO